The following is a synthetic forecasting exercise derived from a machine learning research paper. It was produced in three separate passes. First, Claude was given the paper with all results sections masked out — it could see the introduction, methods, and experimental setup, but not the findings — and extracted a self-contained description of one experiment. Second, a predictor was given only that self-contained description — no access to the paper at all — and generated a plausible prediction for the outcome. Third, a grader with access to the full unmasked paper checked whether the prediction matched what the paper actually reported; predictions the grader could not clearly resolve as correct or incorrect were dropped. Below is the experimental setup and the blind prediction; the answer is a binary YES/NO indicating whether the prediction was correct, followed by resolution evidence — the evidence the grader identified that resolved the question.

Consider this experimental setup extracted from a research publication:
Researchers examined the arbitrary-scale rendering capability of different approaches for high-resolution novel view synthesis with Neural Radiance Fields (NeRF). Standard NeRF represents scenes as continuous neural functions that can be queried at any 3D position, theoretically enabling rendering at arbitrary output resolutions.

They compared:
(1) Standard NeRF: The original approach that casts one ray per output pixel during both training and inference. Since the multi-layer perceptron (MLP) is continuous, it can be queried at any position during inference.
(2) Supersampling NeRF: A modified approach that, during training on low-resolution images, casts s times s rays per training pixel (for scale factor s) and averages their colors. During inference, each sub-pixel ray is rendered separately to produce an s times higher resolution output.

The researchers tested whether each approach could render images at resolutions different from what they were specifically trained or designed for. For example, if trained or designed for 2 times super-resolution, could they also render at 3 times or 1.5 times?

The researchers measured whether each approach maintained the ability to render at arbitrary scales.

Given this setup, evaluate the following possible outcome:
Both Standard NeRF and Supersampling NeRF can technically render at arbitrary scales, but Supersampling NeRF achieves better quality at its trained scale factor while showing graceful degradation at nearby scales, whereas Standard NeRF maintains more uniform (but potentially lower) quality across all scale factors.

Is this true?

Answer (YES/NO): NO